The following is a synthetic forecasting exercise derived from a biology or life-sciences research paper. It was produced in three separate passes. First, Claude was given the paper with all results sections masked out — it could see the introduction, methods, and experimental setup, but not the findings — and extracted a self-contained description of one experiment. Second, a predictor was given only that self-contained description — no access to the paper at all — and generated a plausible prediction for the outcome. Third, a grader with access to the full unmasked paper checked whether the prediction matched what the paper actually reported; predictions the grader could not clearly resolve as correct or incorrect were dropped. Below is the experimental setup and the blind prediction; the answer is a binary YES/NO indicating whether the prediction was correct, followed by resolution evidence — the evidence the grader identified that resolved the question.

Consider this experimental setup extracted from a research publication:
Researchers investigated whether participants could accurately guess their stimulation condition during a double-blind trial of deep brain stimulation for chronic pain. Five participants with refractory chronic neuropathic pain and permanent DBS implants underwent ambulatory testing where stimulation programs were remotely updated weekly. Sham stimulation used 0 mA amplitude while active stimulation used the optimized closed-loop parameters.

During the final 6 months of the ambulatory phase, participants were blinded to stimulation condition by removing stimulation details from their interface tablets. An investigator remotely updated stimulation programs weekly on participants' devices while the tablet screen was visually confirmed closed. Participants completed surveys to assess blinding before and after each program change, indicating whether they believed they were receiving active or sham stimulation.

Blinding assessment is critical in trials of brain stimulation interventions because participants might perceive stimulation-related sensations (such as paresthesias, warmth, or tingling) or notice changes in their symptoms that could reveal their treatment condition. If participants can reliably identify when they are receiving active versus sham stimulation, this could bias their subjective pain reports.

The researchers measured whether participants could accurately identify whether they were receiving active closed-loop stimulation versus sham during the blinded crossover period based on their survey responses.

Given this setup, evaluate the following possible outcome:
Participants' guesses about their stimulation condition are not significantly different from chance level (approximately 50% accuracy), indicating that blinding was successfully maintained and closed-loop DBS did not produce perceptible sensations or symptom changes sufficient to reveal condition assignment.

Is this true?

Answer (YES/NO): NO